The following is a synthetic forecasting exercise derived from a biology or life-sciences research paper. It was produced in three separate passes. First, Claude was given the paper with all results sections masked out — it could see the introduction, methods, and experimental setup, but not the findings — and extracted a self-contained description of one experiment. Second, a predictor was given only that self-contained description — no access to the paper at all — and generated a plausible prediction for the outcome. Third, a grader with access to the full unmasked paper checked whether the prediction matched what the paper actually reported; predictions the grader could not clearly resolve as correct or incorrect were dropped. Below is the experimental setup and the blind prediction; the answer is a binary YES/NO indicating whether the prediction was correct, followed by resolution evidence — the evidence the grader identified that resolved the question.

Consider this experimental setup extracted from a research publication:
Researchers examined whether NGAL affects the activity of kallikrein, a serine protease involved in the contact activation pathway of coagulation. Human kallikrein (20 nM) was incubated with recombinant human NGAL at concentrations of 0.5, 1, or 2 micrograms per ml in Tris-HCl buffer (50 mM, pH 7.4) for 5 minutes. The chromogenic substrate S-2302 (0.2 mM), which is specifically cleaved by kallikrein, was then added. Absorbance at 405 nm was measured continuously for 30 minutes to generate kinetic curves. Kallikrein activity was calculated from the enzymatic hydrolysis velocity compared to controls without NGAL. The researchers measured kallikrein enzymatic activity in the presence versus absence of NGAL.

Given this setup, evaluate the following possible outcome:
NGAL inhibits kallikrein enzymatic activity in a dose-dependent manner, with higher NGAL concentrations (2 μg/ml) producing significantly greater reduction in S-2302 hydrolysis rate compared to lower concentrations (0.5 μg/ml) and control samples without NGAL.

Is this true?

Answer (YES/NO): NO